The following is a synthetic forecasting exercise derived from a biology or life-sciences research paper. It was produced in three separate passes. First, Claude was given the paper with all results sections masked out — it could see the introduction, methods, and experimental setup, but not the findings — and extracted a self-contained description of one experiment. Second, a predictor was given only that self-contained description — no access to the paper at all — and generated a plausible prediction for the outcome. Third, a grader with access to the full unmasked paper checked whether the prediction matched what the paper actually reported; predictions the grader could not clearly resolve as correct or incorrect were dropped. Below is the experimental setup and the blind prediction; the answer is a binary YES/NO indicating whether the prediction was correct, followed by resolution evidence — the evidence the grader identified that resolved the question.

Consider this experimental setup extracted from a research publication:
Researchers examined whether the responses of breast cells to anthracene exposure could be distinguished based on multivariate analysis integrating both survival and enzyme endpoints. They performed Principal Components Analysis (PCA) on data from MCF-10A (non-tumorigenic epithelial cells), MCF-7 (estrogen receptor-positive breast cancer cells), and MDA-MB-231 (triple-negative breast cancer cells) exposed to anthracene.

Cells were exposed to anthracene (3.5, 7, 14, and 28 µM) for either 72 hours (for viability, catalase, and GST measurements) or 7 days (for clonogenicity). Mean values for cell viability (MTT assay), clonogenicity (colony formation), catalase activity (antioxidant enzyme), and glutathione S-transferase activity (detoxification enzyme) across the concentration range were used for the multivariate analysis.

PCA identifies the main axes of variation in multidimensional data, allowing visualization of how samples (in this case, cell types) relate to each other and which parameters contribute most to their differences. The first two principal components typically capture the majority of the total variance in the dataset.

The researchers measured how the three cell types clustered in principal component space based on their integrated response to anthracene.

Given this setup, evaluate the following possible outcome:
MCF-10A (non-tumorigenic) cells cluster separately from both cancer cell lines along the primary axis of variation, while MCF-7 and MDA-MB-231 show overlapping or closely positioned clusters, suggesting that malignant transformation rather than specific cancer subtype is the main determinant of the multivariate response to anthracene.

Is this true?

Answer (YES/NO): NO